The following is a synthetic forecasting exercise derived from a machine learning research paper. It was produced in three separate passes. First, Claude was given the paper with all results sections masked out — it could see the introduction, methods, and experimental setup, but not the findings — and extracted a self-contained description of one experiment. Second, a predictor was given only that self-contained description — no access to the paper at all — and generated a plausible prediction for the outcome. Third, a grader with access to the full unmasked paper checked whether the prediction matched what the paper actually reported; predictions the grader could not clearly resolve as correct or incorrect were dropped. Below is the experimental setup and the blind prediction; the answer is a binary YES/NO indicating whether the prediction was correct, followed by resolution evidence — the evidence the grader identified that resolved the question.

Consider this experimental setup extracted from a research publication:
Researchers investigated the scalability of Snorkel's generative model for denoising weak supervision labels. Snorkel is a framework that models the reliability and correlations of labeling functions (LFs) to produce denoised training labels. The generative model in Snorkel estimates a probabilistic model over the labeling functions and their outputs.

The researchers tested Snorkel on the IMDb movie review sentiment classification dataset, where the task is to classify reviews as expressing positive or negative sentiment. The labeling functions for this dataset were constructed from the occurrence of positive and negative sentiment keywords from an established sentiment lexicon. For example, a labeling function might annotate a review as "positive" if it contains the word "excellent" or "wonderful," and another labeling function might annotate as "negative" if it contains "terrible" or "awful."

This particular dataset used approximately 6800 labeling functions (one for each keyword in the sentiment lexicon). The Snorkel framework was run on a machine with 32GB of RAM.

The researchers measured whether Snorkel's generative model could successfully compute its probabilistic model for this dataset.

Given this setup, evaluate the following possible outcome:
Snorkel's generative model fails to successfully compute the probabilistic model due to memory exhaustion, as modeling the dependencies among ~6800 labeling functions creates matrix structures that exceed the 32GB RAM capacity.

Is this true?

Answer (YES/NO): YES